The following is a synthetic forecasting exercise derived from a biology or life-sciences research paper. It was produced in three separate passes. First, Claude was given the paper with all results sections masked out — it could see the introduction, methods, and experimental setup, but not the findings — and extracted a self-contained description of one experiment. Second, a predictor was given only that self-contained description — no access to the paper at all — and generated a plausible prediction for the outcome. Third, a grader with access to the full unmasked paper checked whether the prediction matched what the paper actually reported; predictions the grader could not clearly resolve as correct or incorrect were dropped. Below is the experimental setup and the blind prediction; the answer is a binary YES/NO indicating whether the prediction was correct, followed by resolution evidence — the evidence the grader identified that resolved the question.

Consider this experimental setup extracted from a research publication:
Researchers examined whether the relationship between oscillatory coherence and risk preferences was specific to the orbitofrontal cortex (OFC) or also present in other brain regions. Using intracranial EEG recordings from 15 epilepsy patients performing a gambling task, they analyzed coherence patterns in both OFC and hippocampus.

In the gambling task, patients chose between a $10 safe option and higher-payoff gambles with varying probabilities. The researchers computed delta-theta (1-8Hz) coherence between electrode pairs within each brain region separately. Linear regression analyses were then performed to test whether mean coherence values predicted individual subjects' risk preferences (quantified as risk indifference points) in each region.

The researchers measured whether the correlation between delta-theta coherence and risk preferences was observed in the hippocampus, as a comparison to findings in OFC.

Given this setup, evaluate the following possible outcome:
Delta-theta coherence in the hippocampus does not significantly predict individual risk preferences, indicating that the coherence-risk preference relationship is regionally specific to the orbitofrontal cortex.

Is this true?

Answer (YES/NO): YES